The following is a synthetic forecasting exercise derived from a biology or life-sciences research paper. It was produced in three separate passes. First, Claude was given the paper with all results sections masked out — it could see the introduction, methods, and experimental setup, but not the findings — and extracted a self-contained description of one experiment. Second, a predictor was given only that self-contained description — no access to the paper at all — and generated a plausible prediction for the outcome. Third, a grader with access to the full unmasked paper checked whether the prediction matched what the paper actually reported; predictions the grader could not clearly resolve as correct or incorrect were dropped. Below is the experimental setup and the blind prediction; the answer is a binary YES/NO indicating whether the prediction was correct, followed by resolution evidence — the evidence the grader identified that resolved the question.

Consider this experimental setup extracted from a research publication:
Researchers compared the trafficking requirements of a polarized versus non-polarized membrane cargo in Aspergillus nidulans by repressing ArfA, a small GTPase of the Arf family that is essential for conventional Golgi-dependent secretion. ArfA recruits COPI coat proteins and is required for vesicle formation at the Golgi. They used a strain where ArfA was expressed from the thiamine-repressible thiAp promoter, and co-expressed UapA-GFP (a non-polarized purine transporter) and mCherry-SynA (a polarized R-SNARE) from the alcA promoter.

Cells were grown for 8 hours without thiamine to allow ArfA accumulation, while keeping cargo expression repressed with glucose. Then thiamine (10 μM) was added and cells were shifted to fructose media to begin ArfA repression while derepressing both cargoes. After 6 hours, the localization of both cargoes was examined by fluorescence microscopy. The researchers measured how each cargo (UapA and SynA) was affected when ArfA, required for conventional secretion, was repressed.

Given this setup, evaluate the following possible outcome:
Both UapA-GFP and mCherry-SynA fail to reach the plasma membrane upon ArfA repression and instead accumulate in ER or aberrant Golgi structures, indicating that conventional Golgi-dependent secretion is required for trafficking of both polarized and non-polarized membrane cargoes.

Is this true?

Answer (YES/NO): NO